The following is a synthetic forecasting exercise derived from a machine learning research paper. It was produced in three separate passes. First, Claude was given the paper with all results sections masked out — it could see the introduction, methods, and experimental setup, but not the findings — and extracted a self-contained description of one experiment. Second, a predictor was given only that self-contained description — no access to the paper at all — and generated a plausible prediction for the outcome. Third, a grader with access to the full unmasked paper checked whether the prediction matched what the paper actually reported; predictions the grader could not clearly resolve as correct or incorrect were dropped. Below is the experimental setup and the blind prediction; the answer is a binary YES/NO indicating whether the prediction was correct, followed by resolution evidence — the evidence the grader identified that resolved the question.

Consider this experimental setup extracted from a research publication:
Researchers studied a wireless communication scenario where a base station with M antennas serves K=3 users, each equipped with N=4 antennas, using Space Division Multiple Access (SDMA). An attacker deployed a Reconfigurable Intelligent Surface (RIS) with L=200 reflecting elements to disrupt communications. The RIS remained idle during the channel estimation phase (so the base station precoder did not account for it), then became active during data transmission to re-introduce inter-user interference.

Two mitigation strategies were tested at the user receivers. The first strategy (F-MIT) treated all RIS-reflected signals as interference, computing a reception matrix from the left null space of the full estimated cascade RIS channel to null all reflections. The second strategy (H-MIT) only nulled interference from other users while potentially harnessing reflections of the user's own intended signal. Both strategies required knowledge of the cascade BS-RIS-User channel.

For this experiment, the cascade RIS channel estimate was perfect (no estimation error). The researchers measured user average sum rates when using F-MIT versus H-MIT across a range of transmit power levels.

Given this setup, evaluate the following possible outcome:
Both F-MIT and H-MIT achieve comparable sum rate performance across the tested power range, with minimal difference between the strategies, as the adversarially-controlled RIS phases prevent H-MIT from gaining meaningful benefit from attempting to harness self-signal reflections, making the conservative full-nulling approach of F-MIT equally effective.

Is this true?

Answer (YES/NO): NO